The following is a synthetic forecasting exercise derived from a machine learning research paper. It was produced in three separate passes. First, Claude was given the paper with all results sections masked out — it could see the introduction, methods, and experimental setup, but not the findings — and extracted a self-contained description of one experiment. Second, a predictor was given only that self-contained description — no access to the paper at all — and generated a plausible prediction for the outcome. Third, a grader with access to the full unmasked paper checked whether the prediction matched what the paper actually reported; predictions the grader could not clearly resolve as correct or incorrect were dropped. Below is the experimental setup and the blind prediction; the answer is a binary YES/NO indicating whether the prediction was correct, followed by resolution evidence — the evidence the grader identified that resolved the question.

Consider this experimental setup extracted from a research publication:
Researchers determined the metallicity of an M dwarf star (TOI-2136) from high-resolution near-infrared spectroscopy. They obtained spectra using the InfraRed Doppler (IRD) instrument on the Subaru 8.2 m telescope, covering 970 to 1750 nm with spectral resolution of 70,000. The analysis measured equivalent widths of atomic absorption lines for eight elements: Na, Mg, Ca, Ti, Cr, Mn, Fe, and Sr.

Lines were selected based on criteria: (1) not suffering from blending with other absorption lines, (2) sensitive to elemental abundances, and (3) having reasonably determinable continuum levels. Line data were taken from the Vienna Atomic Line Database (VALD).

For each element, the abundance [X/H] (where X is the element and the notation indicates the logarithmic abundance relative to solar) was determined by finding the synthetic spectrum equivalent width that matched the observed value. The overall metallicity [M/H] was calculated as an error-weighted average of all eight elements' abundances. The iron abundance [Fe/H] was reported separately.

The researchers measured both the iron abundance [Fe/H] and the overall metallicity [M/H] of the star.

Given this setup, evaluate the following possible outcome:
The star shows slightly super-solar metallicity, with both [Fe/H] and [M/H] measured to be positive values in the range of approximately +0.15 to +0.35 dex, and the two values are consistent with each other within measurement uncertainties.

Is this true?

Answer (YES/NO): NO